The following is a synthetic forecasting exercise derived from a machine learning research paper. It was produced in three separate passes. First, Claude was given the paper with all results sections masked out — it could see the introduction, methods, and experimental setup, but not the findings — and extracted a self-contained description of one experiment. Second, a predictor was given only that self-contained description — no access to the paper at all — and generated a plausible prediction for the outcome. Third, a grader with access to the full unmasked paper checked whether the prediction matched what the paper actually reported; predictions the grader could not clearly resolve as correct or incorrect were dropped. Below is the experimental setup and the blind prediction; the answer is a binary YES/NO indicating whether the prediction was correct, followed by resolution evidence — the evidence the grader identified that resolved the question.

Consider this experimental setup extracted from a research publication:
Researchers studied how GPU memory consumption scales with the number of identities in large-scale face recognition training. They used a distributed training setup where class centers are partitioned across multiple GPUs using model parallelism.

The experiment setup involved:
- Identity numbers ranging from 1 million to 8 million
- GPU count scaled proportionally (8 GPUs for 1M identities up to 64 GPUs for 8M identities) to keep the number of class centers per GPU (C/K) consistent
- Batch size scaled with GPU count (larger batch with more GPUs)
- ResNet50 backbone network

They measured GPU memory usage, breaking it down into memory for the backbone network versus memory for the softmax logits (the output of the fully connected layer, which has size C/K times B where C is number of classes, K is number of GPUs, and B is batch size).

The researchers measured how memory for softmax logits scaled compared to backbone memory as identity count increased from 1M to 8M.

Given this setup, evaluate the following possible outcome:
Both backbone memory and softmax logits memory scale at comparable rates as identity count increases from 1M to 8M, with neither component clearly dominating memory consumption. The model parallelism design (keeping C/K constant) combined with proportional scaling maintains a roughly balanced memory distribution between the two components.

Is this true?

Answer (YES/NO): NO